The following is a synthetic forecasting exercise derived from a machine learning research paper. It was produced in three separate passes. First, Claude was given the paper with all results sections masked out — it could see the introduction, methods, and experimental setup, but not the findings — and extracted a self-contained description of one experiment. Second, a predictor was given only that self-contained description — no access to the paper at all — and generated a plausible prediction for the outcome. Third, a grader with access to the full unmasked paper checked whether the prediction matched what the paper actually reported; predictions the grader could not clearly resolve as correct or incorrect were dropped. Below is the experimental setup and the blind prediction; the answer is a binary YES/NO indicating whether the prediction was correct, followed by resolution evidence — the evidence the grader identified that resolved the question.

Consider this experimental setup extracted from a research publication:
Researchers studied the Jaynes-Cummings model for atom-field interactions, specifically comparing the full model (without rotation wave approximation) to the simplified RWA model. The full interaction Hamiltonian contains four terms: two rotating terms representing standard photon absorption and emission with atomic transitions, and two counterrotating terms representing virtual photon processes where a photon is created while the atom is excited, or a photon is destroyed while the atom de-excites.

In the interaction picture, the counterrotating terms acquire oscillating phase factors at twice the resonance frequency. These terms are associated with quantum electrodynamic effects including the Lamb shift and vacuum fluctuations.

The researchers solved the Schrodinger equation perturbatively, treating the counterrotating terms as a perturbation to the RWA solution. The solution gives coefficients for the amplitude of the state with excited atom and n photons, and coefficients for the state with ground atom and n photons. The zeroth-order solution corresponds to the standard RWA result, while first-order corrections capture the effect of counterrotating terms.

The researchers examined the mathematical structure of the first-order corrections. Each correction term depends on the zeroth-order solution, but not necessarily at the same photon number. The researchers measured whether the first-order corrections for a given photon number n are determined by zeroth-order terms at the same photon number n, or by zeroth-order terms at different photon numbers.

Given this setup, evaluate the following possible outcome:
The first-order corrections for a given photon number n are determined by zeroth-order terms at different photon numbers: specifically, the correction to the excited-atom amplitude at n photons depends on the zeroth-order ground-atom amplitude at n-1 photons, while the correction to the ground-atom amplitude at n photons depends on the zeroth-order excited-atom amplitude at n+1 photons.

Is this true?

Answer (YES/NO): YES